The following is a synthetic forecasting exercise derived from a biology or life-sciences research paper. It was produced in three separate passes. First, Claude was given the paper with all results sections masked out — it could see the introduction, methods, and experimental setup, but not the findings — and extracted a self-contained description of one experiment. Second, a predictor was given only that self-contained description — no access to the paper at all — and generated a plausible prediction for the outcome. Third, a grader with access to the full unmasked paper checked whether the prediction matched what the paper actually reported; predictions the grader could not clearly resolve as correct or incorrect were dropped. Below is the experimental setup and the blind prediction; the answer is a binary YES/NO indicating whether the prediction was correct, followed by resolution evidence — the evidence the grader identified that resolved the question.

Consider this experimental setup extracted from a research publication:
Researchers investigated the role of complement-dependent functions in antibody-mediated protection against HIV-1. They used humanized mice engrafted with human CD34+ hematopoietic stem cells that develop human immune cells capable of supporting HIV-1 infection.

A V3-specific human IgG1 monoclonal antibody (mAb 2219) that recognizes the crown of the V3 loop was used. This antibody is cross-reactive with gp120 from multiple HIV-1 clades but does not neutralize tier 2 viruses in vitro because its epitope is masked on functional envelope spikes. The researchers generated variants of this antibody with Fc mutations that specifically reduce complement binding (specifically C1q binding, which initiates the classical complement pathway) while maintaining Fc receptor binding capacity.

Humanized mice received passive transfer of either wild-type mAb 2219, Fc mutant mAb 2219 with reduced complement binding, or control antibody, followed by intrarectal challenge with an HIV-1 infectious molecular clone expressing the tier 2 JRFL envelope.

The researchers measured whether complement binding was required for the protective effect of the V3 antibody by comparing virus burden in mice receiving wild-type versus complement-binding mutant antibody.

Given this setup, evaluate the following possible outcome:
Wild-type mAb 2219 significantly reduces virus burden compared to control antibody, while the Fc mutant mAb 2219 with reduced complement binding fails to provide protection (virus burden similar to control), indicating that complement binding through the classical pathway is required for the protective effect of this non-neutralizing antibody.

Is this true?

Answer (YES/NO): YES